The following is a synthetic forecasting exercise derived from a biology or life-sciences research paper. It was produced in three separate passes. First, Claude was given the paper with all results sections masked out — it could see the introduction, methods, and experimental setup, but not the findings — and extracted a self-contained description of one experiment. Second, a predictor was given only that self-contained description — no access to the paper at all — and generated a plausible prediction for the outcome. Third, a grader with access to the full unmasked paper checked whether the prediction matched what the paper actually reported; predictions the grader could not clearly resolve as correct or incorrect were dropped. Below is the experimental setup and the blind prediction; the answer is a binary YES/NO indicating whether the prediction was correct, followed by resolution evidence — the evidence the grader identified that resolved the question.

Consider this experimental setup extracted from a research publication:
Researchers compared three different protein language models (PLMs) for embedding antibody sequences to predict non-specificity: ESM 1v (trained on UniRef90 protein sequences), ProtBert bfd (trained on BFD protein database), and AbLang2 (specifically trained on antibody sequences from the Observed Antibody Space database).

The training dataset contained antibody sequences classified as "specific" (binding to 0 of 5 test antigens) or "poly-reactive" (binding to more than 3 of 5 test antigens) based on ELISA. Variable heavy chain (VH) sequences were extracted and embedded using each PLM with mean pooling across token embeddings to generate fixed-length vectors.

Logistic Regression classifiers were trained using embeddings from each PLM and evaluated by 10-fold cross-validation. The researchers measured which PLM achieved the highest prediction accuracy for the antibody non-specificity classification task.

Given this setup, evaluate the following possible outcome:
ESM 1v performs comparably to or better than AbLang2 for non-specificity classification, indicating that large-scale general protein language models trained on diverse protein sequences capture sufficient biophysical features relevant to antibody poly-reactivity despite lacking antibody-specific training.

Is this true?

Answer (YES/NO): YES